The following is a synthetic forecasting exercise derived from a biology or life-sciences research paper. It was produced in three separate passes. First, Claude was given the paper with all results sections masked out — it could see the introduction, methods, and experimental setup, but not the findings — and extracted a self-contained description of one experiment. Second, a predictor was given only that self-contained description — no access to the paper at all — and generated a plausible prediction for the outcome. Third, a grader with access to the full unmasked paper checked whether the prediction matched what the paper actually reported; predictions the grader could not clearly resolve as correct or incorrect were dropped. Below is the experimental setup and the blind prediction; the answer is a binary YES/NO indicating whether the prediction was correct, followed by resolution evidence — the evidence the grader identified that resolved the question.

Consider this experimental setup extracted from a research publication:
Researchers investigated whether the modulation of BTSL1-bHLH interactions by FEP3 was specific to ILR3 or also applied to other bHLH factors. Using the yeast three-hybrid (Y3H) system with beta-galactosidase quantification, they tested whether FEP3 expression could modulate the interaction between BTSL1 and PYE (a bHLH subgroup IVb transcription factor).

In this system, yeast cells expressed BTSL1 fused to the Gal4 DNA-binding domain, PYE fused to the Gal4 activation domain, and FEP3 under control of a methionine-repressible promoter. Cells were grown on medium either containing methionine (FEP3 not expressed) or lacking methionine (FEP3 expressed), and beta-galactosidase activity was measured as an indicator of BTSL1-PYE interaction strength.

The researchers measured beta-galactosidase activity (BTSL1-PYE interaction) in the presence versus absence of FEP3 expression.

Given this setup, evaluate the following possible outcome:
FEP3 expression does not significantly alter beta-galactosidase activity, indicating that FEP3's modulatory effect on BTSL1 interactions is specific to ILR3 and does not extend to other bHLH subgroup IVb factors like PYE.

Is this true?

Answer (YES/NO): NO